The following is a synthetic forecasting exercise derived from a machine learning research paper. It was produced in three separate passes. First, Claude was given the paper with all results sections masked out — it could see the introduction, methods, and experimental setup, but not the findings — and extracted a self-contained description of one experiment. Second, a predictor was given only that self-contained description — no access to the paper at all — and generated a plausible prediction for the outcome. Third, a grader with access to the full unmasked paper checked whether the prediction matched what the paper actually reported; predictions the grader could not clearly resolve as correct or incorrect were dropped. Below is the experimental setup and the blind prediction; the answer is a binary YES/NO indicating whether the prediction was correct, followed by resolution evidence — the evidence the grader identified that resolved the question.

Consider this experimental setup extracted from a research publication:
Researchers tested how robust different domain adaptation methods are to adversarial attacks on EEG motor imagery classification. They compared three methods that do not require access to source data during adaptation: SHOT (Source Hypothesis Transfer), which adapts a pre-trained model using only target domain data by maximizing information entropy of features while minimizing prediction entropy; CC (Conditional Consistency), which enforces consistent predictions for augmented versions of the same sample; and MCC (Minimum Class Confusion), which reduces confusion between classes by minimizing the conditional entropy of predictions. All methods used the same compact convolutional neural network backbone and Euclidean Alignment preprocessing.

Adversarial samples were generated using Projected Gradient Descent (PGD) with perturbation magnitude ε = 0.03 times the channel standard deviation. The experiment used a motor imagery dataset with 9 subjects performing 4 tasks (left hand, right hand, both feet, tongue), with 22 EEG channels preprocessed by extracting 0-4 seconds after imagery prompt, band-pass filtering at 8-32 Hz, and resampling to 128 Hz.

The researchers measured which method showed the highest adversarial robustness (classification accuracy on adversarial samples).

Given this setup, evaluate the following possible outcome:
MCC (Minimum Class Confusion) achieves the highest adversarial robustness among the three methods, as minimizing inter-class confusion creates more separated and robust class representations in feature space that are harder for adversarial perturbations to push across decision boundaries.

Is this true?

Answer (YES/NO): NO